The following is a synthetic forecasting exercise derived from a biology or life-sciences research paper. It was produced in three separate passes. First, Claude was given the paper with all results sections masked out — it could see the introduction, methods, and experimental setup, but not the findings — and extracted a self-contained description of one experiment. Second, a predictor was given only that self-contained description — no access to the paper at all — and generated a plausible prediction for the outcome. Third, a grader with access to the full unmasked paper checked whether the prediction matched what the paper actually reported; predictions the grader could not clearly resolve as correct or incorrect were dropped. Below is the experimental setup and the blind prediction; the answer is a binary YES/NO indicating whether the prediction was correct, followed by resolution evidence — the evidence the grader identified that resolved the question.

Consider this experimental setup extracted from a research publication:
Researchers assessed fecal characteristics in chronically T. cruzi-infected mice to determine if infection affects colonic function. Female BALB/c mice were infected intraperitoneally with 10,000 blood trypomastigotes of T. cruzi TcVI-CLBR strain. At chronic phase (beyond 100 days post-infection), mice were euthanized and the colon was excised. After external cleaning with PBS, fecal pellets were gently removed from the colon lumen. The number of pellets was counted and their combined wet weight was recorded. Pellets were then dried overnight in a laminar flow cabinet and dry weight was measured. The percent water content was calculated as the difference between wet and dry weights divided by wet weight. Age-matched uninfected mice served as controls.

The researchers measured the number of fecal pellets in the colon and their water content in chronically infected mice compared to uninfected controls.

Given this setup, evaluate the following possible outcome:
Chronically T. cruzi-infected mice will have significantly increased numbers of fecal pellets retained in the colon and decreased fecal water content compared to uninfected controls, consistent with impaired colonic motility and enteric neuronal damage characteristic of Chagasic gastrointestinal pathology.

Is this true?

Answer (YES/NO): NO